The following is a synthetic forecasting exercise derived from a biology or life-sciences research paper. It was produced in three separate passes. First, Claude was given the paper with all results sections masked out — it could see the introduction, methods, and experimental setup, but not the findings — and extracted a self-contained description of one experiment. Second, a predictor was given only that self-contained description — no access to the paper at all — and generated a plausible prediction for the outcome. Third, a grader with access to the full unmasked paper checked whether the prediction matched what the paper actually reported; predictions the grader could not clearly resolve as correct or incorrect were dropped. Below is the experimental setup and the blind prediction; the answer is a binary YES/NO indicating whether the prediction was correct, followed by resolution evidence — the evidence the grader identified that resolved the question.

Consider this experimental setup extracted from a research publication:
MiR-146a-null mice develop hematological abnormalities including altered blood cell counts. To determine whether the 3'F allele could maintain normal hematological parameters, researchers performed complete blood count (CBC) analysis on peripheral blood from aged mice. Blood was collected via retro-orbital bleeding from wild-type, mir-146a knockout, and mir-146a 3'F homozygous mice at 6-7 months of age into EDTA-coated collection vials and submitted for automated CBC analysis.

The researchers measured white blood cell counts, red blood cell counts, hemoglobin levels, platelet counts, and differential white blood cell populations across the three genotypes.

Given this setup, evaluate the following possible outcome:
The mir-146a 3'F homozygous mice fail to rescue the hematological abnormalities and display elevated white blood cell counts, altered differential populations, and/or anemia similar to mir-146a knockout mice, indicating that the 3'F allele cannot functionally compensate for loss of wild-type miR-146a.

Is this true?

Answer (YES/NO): NO